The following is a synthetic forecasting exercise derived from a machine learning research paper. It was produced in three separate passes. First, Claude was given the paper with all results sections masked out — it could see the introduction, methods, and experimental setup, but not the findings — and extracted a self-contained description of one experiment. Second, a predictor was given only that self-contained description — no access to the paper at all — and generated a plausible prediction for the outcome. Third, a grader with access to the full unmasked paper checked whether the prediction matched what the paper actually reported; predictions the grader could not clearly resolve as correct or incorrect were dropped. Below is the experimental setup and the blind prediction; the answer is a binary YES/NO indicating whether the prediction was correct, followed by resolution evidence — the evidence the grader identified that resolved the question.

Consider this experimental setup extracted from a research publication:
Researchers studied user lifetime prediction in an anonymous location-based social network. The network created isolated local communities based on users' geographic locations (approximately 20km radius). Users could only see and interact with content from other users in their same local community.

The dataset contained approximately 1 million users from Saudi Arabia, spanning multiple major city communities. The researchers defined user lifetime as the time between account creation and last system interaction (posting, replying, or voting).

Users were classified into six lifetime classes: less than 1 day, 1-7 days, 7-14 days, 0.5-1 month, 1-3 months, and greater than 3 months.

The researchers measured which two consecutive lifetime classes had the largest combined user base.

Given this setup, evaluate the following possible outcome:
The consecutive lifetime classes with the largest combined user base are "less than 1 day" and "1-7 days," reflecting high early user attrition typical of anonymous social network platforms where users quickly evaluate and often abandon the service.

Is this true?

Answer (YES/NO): NO